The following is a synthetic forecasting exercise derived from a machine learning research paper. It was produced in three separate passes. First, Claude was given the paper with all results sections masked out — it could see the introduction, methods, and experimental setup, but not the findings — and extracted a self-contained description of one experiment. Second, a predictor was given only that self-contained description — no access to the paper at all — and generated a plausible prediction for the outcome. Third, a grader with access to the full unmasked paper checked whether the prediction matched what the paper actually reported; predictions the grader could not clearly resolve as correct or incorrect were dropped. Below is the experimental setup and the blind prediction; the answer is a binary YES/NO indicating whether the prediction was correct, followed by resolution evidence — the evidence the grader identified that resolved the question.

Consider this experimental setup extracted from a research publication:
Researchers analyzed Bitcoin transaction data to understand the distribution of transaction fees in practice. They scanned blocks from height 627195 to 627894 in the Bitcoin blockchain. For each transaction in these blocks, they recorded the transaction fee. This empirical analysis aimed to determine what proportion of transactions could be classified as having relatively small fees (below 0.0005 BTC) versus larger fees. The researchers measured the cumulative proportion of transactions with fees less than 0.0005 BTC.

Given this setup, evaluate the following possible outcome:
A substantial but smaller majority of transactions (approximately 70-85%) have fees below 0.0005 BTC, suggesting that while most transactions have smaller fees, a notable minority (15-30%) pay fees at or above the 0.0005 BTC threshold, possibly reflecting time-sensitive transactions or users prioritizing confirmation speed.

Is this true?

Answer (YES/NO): NO